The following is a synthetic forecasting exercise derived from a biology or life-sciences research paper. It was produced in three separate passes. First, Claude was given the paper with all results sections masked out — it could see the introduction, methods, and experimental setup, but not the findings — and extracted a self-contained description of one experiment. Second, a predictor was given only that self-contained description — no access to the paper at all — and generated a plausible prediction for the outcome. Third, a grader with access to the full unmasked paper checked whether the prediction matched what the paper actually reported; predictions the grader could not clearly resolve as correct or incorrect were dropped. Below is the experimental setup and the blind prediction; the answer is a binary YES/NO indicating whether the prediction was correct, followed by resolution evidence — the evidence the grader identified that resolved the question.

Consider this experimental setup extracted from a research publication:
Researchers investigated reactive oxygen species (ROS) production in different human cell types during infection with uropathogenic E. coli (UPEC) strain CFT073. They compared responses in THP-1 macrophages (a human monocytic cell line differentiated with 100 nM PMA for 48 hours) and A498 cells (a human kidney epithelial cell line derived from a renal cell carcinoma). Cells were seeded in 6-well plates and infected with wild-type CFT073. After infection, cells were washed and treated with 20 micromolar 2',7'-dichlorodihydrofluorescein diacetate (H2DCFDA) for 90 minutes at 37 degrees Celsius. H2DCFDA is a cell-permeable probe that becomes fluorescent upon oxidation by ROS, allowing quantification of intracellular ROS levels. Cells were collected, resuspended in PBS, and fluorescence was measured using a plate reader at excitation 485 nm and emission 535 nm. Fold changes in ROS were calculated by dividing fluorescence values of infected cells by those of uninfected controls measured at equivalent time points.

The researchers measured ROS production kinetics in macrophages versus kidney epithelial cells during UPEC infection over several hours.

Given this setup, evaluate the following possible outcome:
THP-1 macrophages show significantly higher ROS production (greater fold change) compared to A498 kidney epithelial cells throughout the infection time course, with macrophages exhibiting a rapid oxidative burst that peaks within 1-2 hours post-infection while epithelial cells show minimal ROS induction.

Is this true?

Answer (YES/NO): NO